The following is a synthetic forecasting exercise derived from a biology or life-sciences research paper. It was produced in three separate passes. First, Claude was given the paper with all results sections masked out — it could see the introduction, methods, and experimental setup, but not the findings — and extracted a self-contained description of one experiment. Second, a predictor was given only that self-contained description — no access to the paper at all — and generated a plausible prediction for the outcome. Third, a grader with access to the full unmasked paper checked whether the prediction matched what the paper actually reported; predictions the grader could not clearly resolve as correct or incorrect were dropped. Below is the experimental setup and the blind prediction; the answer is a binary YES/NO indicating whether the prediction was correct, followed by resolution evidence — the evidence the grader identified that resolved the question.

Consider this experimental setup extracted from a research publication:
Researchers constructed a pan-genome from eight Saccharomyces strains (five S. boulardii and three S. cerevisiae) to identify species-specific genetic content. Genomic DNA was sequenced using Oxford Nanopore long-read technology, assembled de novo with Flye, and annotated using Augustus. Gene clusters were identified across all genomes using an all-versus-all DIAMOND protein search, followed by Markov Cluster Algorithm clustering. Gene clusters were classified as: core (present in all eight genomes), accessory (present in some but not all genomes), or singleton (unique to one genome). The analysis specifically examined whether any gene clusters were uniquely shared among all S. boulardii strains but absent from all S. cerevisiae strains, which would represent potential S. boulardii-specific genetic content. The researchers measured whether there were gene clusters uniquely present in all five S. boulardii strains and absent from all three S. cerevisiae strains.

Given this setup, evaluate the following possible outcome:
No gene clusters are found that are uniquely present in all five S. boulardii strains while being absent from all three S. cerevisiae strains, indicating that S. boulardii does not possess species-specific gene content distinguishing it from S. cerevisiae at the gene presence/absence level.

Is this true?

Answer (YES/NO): NO